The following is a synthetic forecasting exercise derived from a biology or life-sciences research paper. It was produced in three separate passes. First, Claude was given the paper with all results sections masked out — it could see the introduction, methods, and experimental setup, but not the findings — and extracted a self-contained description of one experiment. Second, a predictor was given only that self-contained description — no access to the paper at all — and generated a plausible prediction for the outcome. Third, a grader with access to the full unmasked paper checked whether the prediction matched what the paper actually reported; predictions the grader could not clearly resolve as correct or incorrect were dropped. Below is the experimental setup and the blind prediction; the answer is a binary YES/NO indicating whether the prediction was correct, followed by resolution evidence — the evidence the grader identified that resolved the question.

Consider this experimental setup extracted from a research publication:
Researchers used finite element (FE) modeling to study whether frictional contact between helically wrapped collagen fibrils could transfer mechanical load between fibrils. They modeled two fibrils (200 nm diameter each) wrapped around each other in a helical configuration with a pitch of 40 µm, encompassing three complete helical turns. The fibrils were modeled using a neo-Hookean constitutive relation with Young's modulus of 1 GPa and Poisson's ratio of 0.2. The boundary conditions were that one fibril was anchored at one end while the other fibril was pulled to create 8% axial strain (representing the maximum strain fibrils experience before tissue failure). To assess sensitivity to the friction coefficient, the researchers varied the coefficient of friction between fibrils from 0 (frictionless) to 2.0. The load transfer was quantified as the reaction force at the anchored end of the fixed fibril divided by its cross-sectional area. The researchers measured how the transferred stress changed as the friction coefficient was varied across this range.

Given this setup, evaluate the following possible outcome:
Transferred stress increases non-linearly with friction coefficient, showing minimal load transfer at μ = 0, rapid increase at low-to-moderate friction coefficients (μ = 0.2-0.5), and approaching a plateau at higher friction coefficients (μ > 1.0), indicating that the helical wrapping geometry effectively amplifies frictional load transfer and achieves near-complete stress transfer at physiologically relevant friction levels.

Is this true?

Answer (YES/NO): NO